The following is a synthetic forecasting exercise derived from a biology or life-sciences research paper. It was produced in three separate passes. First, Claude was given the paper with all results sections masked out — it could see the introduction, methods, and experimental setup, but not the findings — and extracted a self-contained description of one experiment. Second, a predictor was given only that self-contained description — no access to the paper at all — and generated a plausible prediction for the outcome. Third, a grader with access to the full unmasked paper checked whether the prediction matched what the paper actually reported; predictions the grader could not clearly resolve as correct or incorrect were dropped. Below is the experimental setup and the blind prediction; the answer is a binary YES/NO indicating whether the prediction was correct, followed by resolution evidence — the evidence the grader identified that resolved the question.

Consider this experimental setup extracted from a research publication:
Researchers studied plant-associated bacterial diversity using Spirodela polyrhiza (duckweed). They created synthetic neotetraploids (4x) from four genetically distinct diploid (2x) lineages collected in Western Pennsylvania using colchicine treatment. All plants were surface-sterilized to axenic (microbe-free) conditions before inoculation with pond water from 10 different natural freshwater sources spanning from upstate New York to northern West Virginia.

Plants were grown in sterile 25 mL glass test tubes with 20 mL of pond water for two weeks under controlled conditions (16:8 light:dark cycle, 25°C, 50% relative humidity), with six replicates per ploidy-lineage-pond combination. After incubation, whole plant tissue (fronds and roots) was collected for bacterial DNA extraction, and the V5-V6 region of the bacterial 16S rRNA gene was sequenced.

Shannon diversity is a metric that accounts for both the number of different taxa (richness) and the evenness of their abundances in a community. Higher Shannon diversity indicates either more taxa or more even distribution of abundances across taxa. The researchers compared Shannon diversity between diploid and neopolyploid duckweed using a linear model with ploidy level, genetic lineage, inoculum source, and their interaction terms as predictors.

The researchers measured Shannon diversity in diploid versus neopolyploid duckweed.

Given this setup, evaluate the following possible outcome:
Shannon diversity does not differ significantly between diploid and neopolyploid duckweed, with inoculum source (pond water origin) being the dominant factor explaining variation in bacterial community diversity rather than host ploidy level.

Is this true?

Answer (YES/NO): NO